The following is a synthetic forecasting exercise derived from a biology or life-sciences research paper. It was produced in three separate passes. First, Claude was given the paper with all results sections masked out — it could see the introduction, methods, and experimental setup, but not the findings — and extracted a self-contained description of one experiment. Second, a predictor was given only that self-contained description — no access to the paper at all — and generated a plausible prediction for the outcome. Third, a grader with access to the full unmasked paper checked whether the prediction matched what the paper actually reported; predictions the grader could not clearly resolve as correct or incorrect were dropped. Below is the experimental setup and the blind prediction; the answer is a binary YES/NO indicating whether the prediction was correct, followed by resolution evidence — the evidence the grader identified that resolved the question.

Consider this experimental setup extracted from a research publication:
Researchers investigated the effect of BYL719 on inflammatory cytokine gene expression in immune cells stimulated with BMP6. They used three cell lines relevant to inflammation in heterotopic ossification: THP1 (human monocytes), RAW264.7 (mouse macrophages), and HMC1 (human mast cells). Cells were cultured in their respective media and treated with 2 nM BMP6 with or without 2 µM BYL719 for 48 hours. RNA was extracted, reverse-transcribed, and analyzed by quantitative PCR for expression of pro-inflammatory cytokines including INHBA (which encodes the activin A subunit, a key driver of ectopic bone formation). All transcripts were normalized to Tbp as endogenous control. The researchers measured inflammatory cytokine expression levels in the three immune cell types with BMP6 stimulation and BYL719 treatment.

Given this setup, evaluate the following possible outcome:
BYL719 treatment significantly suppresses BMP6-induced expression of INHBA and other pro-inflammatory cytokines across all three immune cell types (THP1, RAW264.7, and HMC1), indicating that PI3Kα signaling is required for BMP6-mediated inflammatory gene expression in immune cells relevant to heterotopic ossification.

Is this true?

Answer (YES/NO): NO